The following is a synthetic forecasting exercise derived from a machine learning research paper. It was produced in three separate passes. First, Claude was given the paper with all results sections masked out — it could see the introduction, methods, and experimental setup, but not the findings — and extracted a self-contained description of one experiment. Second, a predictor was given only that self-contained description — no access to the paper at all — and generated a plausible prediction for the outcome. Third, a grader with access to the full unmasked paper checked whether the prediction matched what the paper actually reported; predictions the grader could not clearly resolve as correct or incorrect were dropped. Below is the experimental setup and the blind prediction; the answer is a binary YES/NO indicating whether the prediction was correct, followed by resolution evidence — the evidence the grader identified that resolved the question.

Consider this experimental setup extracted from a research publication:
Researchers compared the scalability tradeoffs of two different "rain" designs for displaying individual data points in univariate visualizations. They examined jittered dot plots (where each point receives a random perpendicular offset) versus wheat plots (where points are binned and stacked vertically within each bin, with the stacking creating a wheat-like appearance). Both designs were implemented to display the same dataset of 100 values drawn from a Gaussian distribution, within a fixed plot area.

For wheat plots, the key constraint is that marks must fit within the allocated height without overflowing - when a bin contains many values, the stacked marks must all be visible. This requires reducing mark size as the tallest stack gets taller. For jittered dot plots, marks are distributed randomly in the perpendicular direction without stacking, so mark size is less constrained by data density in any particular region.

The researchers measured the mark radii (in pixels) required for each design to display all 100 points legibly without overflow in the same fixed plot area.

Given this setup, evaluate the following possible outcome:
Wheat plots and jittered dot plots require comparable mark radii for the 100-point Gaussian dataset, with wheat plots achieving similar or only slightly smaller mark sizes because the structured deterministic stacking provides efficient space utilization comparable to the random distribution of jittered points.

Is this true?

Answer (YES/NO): NO